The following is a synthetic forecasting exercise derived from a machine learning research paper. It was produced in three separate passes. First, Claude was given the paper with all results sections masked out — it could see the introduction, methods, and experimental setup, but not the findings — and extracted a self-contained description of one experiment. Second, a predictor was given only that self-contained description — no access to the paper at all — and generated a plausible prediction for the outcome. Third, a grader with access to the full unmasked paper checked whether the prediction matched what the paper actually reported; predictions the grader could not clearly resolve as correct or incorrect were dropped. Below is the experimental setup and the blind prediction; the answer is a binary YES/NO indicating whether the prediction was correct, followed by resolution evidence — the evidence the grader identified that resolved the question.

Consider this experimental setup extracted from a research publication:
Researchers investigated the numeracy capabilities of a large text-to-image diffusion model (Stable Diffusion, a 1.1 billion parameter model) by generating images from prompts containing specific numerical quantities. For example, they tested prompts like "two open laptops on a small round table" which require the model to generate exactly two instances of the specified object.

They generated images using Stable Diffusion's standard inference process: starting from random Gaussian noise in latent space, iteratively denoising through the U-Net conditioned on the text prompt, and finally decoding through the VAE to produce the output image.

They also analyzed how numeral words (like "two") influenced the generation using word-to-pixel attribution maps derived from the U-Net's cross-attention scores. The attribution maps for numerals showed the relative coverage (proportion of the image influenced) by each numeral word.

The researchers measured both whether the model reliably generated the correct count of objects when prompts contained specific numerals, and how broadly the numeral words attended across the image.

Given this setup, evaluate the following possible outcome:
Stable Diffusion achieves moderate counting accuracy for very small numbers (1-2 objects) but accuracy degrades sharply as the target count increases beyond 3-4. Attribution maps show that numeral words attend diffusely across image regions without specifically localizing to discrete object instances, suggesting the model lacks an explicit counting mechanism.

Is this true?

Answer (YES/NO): NO